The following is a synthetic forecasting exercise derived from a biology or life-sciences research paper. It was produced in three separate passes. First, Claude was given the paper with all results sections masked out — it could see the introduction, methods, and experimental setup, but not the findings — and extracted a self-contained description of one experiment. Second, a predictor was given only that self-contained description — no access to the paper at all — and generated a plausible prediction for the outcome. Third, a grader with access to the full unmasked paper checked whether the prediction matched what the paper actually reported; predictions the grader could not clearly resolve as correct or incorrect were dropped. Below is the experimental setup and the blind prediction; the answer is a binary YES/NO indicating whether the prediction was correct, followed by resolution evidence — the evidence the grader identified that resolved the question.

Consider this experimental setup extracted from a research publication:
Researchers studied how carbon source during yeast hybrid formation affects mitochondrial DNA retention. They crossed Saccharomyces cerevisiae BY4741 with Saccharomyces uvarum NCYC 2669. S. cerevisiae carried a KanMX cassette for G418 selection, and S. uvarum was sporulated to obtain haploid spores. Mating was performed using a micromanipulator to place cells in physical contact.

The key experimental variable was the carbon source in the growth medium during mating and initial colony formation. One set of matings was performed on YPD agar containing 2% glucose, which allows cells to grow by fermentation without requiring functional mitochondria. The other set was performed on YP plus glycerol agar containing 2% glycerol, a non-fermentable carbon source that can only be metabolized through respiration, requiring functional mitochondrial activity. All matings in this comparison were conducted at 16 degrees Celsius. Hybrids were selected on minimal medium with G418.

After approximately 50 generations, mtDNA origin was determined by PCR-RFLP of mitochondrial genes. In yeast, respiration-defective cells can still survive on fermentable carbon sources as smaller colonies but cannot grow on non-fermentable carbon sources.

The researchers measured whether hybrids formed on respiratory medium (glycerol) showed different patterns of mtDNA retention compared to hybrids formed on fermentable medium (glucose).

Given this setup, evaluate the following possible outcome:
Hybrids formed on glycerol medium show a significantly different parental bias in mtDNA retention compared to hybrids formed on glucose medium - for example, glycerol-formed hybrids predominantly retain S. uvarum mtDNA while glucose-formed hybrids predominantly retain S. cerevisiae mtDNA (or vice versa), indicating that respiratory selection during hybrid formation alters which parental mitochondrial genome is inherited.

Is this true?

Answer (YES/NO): NO